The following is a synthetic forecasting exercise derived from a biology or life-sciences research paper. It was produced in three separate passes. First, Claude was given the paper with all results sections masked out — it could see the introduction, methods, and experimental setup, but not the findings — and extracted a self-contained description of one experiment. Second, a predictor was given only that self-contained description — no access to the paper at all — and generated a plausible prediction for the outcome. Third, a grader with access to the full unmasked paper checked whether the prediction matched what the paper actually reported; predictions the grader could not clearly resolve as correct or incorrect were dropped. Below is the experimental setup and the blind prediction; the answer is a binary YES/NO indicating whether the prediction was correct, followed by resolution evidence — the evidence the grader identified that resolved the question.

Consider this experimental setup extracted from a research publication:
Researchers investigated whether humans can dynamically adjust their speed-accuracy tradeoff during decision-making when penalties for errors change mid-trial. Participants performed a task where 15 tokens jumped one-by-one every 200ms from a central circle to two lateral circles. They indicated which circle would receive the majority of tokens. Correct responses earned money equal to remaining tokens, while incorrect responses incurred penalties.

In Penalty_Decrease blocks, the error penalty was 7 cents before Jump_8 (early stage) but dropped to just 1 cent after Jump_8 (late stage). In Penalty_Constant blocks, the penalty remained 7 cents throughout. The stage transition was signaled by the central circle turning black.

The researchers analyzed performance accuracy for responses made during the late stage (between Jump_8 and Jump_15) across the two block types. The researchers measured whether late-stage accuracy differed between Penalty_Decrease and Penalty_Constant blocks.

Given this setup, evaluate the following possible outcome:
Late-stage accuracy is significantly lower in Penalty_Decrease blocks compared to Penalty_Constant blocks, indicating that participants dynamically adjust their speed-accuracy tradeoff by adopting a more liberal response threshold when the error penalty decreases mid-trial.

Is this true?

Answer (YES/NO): YES